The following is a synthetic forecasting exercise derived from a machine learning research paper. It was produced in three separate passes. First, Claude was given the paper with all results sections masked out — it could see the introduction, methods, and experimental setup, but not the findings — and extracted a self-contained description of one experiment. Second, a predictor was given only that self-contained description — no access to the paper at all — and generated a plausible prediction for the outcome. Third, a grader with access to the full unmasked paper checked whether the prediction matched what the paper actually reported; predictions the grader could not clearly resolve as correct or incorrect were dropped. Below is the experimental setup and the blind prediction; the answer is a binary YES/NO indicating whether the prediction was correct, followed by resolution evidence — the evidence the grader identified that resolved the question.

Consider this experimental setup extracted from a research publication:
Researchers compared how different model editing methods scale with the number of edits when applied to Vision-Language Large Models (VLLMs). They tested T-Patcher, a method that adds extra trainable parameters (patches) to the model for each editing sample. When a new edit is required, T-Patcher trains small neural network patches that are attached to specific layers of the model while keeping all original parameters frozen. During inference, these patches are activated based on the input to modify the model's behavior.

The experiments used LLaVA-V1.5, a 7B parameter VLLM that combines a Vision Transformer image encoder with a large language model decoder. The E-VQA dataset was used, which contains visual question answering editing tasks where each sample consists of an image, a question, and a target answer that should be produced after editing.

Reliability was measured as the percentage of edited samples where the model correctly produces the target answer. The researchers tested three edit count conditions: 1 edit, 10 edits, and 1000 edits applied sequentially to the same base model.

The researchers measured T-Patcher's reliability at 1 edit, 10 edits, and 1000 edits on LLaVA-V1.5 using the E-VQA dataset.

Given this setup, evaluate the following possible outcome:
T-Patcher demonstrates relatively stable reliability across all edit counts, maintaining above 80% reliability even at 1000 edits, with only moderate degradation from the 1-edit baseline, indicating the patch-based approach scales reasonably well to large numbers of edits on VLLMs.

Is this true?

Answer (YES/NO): NO